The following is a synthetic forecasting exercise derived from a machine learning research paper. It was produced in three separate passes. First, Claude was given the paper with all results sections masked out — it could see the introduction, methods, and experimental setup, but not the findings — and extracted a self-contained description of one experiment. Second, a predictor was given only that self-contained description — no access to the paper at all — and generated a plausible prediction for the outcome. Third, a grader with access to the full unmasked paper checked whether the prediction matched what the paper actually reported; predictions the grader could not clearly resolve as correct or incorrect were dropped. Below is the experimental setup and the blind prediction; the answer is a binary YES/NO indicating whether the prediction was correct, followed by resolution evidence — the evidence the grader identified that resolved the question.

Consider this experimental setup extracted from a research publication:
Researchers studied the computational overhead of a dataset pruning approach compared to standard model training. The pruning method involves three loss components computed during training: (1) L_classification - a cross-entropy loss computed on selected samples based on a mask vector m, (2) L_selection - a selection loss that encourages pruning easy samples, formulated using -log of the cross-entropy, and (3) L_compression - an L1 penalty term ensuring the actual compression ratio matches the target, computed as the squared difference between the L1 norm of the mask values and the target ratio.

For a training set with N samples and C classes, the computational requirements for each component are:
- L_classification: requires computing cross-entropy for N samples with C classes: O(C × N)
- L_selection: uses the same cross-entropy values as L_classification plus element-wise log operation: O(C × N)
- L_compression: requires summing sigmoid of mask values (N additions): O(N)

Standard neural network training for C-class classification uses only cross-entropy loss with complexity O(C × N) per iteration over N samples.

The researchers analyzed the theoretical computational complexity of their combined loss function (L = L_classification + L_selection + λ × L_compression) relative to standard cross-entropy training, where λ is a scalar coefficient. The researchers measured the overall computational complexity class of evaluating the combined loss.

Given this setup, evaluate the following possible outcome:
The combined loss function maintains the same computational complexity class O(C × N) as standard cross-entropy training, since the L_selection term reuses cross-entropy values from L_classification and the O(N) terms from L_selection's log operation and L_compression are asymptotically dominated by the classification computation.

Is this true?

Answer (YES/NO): NO